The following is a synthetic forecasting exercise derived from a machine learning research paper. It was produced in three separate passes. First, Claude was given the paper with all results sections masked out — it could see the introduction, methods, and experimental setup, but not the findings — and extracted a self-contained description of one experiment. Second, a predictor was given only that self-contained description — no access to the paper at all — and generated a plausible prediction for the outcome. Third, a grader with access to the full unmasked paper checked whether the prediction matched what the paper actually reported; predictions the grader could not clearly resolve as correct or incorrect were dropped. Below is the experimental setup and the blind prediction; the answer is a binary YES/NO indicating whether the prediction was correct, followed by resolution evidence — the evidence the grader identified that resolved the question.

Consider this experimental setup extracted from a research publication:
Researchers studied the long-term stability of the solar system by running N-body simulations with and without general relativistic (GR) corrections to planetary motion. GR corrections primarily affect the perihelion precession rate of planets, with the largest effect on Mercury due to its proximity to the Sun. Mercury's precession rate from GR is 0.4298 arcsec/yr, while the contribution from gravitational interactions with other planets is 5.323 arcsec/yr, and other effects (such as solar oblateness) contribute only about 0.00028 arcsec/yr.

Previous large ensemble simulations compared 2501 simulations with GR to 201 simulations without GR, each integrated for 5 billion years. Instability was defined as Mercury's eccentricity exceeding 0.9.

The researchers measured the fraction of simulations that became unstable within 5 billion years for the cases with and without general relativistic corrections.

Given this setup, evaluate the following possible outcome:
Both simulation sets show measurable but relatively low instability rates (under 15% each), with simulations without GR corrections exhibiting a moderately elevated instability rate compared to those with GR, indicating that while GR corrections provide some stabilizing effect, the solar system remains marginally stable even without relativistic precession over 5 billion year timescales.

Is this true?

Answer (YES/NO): NO